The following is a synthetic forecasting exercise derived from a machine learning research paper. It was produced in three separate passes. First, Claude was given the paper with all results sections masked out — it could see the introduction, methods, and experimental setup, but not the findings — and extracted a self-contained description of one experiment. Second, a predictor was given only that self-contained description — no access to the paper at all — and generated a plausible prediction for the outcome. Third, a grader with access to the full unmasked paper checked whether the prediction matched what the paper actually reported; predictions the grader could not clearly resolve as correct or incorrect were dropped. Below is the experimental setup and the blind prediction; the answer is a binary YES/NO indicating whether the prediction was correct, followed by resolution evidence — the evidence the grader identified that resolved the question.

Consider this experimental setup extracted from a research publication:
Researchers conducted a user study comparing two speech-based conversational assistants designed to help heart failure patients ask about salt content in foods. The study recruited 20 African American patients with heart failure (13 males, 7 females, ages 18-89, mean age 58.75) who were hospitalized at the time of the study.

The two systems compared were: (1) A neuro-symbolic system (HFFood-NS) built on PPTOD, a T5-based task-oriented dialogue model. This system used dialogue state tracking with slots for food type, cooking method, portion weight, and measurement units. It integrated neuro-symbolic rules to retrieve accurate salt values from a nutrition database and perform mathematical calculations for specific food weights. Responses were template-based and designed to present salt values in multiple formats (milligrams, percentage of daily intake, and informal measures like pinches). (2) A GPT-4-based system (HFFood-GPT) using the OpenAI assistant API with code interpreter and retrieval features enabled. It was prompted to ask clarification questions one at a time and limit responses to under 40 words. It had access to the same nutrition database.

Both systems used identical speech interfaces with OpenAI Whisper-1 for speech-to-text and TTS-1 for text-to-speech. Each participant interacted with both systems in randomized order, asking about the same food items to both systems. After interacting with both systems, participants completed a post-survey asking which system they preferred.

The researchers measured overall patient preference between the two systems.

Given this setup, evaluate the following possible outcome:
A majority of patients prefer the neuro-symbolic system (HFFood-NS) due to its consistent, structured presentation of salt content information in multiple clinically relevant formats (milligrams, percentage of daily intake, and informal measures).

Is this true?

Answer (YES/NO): NO